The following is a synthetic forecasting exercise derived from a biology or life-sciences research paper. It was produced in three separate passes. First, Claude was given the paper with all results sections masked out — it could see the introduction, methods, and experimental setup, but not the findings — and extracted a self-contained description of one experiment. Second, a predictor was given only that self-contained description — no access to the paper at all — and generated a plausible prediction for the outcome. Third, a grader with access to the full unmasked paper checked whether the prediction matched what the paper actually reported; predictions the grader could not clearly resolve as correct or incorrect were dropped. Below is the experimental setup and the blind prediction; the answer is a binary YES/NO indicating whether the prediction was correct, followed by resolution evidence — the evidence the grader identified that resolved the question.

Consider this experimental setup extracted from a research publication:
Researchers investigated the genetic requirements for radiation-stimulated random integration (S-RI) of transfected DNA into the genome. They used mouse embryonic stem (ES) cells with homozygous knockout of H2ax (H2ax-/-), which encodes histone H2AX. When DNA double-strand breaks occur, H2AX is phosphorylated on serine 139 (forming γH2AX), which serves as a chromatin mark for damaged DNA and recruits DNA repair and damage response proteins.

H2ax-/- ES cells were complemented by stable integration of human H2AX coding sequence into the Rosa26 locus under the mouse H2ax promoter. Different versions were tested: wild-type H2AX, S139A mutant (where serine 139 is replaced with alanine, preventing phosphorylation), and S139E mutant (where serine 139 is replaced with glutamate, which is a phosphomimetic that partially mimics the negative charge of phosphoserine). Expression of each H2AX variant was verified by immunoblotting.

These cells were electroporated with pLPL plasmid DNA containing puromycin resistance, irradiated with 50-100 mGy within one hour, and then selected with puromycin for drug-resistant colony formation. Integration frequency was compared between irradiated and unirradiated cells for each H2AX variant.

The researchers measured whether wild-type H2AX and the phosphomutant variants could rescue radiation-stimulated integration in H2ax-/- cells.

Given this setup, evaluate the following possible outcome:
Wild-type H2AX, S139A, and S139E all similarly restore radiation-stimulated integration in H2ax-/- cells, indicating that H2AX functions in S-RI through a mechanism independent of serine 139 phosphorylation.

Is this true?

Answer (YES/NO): NO